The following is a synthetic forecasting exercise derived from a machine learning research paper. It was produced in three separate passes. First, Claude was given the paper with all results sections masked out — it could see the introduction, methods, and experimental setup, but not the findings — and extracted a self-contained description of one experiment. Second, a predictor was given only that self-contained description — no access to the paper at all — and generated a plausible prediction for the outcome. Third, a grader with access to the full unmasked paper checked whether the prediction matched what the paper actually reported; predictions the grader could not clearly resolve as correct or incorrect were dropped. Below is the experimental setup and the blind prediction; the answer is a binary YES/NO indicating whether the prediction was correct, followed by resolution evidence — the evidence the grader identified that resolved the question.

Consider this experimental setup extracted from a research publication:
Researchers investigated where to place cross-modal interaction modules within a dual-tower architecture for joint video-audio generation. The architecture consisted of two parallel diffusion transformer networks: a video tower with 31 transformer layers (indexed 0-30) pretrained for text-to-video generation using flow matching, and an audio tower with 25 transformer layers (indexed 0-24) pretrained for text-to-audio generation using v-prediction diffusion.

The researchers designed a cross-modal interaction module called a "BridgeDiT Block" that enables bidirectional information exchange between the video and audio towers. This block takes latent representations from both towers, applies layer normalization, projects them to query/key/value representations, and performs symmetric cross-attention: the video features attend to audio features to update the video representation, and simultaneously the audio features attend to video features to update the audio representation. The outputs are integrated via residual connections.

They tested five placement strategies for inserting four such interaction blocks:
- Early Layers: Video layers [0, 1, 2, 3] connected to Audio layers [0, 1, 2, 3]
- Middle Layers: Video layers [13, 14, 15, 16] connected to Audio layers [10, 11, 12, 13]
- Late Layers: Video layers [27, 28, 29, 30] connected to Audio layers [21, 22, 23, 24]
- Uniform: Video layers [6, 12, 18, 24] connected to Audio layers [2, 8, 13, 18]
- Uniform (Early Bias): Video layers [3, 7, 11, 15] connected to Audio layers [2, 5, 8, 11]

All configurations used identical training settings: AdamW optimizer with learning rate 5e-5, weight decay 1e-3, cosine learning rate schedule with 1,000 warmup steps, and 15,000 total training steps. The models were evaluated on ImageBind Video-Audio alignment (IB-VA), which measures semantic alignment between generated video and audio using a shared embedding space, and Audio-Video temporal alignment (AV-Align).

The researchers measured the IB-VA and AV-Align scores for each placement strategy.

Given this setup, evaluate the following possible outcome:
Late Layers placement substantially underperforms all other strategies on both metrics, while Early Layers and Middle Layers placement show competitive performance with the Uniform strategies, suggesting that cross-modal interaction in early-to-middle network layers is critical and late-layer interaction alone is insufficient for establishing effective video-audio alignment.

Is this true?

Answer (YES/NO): NO